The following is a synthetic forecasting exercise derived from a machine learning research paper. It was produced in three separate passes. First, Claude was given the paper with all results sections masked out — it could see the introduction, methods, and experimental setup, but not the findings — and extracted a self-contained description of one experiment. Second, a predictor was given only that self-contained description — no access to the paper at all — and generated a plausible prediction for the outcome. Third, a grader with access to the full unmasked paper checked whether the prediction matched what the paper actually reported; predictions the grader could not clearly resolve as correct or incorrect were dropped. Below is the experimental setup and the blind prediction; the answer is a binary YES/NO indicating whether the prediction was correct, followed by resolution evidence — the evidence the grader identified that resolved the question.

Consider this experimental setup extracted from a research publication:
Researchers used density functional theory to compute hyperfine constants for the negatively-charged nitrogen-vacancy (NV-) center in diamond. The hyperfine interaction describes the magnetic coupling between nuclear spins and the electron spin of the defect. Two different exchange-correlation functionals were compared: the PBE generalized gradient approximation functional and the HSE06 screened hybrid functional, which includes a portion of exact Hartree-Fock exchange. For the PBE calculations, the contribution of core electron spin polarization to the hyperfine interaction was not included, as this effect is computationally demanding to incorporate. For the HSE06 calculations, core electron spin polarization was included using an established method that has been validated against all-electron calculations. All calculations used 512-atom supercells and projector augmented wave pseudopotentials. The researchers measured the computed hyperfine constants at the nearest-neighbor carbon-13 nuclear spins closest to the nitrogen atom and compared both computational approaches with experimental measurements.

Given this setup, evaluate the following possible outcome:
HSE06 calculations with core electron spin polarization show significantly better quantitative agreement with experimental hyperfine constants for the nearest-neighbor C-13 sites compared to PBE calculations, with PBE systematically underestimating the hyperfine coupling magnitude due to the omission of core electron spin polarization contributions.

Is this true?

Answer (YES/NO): NO